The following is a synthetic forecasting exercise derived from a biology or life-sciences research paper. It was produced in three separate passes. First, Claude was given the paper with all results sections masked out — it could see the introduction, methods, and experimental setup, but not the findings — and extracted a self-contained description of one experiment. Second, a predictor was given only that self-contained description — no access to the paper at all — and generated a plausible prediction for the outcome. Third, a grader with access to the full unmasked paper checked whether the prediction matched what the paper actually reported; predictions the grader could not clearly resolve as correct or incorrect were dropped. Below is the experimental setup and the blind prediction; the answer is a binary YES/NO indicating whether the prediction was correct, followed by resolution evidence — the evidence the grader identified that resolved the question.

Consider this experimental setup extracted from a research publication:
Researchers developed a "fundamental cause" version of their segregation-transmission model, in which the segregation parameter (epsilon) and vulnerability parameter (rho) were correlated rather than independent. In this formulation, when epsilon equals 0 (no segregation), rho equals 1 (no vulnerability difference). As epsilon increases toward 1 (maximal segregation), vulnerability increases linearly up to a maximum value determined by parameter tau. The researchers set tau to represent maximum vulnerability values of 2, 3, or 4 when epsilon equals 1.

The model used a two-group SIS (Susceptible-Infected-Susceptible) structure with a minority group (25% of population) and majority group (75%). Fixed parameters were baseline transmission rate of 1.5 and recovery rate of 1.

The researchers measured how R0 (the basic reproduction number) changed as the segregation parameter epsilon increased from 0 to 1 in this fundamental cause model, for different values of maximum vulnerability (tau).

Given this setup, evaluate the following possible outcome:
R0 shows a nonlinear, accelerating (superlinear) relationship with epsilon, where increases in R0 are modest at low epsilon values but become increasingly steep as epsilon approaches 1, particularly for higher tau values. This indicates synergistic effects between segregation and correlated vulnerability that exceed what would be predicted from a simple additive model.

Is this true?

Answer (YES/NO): YES